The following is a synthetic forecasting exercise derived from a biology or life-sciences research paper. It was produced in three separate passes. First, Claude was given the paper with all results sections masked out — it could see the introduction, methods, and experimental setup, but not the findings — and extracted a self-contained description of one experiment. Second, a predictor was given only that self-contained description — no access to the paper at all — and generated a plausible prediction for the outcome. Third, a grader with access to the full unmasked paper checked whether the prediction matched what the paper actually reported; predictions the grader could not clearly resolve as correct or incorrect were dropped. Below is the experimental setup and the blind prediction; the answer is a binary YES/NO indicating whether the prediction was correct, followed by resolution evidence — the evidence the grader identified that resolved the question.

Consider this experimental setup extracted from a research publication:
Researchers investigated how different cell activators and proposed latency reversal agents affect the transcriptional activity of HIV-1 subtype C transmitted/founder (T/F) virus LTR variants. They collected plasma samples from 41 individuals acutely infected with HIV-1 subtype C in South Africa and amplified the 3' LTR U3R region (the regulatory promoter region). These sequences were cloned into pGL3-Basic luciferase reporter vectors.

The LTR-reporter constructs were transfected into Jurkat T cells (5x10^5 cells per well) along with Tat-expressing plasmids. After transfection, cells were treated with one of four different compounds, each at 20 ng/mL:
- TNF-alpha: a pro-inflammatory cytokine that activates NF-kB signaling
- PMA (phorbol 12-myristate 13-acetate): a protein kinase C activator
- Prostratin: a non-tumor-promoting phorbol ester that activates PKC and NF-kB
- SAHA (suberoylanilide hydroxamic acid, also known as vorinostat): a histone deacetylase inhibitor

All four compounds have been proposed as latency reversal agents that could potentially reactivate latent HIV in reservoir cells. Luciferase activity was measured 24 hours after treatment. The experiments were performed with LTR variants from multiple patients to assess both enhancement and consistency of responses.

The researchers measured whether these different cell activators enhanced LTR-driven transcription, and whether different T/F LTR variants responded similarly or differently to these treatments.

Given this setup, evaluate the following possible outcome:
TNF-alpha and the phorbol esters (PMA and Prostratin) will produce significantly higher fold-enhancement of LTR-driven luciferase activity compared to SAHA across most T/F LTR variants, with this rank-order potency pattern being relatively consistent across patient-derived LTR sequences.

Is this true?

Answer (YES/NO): NO